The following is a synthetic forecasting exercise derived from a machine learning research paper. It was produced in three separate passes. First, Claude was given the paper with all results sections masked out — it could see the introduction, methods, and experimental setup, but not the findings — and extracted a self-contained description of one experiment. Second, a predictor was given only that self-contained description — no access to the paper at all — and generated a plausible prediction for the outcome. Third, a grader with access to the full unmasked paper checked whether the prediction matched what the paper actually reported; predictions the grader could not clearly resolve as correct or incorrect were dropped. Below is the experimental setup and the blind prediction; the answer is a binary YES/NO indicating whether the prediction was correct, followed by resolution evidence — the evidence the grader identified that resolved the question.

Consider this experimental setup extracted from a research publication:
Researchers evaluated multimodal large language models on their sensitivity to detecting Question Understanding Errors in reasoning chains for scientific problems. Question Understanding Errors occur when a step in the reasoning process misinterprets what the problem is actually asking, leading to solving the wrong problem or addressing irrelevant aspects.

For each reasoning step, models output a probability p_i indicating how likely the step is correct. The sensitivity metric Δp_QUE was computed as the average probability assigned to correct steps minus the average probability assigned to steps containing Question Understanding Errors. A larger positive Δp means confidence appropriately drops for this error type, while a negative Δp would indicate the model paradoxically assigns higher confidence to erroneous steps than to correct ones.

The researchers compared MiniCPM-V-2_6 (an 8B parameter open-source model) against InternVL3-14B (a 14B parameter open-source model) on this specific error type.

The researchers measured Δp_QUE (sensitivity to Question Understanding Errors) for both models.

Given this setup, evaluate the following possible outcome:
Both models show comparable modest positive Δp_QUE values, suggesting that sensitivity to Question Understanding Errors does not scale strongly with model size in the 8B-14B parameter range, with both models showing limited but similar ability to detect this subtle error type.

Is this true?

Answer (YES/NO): NO